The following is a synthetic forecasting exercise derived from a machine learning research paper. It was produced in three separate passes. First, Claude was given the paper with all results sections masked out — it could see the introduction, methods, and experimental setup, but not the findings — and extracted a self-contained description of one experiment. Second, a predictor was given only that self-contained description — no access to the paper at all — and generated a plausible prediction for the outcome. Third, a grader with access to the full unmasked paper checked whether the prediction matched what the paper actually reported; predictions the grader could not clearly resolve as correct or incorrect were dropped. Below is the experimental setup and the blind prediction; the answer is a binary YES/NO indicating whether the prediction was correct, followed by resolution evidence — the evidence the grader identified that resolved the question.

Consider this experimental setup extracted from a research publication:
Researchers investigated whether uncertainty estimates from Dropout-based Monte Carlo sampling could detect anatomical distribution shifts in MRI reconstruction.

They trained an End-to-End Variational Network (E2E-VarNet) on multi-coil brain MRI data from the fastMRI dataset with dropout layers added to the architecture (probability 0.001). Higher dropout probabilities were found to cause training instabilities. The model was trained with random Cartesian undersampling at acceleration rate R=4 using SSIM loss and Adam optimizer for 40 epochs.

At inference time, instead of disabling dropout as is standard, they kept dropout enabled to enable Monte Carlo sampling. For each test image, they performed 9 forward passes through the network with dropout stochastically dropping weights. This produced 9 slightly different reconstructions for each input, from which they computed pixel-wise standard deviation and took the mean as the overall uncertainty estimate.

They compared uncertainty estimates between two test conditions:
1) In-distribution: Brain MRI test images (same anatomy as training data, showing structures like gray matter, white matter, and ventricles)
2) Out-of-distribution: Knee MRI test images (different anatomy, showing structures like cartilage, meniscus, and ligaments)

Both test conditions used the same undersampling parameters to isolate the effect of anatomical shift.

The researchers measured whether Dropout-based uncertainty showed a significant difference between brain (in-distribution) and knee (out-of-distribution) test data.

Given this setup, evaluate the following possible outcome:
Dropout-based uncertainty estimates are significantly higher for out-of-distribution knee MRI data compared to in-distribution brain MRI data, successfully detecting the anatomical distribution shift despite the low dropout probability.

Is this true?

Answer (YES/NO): NO